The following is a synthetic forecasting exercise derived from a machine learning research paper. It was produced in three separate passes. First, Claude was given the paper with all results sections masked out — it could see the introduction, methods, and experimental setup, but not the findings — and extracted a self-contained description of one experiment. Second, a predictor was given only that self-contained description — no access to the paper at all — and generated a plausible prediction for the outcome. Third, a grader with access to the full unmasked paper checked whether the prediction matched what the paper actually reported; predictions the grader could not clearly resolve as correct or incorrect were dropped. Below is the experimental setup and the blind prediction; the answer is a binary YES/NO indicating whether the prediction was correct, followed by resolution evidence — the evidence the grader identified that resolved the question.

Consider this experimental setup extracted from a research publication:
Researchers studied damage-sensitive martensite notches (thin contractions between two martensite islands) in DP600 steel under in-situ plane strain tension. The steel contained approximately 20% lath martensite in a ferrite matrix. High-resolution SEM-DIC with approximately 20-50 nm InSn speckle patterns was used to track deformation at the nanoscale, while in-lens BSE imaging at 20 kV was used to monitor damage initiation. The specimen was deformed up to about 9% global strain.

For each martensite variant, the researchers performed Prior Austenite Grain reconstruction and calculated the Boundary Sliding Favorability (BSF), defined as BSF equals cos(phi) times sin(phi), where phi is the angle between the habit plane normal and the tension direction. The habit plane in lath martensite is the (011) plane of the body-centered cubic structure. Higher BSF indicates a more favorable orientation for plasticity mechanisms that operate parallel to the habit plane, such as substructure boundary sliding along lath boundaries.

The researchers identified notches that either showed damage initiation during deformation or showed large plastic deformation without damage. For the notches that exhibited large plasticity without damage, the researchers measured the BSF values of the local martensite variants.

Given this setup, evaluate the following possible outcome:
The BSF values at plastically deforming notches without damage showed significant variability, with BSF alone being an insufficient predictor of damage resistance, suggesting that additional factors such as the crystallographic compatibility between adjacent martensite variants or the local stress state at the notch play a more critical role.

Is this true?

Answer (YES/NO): NO